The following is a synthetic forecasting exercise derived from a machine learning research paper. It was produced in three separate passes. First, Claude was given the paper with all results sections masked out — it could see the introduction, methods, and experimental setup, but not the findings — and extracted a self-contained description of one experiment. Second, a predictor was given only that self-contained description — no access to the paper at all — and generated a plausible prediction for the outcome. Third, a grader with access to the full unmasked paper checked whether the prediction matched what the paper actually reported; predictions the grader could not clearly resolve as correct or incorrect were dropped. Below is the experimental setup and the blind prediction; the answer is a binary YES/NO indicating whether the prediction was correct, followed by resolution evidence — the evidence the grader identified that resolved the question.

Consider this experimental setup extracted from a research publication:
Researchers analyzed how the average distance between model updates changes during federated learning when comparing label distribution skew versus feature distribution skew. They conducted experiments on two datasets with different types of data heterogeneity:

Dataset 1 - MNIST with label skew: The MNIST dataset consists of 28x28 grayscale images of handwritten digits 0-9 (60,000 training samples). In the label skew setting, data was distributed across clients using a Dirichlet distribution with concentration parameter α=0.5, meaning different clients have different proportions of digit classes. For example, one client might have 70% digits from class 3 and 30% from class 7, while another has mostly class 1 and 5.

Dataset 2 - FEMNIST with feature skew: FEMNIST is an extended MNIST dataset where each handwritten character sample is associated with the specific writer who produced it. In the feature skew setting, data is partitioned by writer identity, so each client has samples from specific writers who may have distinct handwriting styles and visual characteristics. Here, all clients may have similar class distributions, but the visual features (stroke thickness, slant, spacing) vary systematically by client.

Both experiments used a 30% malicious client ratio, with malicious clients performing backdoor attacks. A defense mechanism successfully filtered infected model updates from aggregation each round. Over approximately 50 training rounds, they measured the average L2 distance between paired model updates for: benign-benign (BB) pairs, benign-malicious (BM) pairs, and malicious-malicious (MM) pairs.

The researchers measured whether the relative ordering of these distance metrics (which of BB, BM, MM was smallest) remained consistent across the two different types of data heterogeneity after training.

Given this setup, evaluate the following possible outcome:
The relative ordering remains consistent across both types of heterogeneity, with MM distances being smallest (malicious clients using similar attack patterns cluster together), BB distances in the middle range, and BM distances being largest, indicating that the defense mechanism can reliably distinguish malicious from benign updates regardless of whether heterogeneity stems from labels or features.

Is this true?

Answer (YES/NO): NO